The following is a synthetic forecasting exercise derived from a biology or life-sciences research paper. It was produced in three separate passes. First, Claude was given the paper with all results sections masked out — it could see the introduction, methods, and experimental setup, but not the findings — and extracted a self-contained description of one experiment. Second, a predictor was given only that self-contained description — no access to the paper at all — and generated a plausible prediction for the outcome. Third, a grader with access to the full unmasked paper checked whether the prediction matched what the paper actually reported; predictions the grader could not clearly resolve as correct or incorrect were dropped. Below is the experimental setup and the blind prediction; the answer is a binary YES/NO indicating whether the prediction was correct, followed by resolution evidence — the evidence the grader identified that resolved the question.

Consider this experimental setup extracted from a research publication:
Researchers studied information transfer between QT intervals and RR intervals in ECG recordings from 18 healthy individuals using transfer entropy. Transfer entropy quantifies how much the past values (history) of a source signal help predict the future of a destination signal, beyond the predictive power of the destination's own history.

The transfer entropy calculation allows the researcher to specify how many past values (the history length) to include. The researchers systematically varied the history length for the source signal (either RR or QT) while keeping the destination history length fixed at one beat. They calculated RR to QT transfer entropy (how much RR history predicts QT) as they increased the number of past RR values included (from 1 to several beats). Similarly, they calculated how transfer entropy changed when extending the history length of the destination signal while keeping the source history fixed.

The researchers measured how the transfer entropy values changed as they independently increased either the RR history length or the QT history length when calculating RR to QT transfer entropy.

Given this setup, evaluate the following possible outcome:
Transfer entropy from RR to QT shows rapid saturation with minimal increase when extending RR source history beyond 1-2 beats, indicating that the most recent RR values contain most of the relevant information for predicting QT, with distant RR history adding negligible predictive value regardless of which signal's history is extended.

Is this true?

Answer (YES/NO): NO